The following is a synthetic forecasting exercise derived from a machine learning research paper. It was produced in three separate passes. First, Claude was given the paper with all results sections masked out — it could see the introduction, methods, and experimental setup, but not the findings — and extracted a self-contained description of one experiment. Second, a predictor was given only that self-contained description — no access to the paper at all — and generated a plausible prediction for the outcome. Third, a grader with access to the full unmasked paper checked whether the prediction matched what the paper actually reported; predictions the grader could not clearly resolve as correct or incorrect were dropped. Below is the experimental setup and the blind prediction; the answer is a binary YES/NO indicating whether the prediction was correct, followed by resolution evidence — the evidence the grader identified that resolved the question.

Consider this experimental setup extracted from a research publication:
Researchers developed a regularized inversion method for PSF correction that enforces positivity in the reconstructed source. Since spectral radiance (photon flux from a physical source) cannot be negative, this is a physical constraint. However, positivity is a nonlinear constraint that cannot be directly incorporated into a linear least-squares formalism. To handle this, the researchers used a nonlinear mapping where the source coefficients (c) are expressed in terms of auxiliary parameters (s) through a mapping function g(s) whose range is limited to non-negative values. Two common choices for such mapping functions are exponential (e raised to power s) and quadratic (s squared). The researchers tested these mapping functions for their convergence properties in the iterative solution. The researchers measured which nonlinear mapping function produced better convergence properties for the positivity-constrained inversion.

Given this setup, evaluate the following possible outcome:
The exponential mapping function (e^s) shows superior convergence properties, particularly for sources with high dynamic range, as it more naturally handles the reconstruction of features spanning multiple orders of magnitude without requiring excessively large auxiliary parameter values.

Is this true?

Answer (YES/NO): NO